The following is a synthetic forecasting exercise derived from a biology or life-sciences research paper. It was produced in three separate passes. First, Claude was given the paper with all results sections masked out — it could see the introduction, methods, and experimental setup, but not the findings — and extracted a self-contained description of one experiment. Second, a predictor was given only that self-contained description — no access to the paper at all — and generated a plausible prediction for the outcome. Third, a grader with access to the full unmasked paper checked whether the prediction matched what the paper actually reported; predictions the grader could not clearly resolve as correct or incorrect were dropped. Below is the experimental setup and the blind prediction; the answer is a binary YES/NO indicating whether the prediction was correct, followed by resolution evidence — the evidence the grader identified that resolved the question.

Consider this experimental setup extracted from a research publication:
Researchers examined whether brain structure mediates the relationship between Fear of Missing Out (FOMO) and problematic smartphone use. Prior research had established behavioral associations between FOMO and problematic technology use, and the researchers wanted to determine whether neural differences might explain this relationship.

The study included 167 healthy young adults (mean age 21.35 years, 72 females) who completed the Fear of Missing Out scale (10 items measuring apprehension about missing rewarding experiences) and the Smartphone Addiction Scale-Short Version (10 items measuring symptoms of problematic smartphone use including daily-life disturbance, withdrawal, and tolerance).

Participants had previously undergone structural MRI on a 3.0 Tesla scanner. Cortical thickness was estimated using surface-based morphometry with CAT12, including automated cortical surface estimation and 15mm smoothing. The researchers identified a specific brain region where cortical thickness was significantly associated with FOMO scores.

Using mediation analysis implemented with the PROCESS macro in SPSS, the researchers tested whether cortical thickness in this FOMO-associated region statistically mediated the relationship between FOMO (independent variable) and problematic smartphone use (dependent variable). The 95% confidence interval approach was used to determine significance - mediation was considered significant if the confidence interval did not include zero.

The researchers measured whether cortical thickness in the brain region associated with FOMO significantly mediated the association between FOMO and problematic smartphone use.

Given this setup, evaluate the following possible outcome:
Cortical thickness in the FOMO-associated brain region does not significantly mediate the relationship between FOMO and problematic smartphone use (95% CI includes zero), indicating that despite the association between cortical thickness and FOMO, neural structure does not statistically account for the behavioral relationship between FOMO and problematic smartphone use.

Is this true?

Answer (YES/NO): YES